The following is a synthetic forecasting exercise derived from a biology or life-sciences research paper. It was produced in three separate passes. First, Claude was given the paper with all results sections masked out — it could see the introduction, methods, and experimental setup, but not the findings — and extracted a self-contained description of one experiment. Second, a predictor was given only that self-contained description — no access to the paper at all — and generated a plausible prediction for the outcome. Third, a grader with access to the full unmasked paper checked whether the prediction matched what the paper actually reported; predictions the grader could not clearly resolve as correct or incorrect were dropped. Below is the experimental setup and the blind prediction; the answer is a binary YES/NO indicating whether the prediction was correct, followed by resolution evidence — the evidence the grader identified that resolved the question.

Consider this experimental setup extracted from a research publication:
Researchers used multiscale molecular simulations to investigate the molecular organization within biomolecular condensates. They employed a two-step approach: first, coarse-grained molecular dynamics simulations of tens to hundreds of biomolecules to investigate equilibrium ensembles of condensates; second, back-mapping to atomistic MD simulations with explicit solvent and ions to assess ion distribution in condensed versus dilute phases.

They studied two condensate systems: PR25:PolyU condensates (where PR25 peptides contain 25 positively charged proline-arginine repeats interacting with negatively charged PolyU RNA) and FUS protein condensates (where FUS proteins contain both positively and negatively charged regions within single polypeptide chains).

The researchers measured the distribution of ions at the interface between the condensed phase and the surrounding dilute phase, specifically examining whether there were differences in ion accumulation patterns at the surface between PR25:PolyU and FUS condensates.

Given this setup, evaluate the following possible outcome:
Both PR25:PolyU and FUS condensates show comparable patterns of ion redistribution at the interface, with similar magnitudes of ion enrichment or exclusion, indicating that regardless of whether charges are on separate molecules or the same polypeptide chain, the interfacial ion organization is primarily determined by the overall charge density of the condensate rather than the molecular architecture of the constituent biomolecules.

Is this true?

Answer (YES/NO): NO